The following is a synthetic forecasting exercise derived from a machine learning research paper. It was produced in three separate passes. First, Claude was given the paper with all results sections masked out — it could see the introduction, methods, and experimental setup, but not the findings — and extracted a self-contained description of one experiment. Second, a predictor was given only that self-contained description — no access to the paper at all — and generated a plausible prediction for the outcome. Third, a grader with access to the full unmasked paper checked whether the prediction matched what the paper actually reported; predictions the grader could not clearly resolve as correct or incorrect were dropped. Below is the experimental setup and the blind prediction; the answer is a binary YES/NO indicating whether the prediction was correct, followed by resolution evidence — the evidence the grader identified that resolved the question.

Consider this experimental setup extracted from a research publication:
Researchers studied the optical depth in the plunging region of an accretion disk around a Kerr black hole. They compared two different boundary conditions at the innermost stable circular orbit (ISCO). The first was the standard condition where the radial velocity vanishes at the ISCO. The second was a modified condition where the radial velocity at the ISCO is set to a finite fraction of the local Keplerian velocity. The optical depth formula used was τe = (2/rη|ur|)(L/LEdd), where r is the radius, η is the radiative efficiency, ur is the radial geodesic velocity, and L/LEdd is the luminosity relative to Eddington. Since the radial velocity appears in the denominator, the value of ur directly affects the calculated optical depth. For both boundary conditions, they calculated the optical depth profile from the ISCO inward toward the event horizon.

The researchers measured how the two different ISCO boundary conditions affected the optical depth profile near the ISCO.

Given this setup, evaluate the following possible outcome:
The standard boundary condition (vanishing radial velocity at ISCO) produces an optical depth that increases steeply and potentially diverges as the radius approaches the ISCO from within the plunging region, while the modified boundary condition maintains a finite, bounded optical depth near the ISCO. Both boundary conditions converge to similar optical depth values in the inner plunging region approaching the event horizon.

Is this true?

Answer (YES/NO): YES